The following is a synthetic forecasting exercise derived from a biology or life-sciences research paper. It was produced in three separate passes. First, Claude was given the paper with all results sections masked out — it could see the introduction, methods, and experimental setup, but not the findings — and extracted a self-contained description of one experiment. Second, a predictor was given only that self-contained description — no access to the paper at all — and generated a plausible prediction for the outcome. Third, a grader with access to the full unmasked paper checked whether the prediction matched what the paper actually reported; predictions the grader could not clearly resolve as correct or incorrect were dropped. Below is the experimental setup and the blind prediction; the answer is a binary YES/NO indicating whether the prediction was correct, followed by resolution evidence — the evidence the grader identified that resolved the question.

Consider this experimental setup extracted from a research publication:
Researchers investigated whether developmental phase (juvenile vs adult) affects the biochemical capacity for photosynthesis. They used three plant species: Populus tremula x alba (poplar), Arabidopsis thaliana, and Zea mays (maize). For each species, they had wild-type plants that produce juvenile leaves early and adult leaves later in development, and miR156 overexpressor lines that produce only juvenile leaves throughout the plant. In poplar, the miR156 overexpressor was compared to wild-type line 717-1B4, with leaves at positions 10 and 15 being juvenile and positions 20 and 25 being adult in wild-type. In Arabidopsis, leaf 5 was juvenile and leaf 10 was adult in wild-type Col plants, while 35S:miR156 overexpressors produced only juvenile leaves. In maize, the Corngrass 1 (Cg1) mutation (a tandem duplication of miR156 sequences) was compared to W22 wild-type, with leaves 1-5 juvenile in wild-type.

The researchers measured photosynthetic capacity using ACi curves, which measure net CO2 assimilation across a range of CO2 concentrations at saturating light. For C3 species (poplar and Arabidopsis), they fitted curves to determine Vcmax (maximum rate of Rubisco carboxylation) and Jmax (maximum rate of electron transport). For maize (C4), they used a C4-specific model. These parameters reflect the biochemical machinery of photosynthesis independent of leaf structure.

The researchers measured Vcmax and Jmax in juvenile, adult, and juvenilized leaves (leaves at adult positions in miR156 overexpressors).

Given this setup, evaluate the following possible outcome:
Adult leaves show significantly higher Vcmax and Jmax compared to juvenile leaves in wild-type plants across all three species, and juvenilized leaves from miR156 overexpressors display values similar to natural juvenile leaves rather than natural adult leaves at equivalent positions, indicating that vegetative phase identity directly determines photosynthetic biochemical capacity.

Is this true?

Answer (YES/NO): NO